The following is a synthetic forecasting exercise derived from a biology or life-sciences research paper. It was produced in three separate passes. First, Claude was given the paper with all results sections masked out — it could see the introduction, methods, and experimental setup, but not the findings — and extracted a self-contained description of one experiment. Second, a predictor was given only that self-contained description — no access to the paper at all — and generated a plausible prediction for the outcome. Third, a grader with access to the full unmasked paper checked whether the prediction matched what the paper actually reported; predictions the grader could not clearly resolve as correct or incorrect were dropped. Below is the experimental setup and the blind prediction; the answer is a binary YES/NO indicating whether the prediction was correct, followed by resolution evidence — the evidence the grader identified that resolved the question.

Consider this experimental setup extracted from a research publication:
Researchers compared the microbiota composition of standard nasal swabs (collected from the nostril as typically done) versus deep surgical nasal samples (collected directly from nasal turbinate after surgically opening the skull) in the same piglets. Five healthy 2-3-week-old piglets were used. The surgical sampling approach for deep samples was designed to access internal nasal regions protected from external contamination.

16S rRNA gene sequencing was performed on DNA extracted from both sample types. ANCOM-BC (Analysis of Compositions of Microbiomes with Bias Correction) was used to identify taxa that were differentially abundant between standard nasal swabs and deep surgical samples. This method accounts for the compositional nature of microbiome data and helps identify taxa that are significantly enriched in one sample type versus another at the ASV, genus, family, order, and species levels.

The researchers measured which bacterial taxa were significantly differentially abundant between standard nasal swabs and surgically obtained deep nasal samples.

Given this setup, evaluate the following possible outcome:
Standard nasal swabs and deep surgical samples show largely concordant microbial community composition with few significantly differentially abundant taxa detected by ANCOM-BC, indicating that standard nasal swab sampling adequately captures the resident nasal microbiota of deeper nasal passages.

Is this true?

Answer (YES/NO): NO